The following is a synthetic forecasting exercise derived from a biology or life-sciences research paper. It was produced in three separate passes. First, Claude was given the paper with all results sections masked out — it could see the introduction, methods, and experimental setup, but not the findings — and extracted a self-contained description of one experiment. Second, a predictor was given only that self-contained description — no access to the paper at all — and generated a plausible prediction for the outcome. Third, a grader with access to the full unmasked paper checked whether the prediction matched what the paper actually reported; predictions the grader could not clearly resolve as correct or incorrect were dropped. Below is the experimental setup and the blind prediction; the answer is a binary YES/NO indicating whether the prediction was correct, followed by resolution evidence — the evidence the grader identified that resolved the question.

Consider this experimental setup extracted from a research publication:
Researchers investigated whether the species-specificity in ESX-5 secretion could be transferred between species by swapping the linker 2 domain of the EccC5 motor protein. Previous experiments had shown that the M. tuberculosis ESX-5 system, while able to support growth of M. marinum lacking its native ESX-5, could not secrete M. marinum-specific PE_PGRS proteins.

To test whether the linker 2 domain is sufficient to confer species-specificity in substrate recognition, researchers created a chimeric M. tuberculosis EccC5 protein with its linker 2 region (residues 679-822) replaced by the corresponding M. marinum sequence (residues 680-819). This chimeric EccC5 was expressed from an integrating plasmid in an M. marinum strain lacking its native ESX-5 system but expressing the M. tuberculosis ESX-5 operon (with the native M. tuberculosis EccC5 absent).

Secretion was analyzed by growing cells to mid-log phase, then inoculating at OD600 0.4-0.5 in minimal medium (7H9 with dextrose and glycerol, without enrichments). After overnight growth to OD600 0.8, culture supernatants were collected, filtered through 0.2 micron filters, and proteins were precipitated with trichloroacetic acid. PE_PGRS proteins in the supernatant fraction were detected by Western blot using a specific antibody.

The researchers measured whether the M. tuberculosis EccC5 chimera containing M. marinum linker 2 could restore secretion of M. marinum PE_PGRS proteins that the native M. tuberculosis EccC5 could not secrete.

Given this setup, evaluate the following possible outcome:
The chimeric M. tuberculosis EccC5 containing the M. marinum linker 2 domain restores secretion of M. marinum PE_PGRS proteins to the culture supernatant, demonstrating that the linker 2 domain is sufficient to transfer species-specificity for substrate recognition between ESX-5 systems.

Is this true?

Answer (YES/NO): YES